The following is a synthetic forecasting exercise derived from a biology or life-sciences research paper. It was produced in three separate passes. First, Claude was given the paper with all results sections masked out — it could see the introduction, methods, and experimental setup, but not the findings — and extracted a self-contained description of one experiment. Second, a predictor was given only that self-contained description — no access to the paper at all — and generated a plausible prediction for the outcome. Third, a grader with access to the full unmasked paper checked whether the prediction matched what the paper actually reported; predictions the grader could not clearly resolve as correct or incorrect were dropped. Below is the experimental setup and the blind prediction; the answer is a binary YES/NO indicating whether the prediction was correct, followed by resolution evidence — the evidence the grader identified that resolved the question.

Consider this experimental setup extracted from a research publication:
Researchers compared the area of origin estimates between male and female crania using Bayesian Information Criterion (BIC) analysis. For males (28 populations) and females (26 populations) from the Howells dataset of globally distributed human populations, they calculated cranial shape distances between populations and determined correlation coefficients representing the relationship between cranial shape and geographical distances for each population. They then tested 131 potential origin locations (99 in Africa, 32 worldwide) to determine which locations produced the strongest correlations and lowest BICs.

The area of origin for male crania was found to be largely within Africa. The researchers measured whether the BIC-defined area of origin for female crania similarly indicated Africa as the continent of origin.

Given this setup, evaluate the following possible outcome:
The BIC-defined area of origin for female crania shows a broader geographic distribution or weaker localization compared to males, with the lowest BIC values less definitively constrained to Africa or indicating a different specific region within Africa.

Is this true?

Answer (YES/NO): YES